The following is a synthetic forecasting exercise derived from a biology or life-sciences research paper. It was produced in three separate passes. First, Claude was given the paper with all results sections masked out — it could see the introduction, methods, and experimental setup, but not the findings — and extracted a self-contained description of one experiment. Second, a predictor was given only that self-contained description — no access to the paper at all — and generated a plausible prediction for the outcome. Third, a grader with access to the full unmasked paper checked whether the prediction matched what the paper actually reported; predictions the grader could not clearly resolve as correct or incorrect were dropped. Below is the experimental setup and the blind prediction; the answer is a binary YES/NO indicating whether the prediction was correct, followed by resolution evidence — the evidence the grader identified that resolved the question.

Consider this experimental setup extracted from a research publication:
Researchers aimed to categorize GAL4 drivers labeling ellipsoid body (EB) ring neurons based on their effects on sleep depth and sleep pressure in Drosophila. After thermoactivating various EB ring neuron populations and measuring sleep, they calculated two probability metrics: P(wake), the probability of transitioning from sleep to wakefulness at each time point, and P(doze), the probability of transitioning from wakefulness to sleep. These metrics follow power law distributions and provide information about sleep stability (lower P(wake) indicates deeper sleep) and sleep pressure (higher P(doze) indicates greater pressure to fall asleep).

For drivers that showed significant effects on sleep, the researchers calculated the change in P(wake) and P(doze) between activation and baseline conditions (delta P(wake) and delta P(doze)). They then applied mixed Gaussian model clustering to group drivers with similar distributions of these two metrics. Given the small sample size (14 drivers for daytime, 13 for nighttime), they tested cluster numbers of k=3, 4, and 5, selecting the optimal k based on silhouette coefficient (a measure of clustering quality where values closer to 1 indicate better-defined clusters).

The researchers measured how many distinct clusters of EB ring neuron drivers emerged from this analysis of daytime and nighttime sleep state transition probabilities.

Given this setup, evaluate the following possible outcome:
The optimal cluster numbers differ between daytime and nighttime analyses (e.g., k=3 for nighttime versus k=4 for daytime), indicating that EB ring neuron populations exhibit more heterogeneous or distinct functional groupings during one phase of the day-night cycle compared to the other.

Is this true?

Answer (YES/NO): NO